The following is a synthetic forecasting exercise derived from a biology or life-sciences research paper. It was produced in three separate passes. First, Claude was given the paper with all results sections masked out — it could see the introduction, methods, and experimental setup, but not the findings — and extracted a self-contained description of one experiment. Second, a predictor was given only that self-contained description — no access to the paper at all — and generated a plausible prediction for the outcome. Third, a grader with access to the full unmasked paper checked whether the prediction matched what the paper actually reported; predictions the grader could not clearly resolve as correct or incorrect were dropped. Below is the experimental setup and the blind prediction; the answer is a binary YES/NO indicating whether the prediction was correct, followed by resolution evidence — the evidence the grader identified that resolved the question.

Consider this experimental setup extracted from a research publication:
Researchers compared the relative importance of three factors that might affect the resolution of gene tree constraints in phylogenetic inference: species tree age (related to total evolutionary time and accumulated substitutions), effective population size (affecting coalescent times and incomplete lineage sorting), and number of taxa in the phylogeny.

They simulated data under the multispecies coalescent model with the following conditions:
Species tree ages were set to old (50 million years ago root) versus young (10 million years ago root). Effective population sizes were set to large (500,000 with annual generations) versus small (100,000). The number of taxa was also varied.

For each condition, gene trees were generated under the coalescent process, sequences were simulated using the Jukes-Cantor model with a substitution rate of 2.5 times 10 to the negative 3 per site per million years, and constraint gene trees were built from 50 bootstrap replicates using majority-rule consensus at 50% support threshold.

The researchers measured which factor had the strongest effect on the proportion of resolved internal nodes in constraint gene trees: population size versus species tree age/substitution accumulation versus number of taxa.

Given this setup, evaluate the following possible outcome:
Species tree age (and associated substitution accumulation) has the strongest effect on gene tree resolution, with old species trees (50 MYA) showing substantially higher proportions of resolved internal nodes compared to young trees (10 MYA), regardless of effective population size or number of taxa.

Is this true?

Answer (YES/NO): NO